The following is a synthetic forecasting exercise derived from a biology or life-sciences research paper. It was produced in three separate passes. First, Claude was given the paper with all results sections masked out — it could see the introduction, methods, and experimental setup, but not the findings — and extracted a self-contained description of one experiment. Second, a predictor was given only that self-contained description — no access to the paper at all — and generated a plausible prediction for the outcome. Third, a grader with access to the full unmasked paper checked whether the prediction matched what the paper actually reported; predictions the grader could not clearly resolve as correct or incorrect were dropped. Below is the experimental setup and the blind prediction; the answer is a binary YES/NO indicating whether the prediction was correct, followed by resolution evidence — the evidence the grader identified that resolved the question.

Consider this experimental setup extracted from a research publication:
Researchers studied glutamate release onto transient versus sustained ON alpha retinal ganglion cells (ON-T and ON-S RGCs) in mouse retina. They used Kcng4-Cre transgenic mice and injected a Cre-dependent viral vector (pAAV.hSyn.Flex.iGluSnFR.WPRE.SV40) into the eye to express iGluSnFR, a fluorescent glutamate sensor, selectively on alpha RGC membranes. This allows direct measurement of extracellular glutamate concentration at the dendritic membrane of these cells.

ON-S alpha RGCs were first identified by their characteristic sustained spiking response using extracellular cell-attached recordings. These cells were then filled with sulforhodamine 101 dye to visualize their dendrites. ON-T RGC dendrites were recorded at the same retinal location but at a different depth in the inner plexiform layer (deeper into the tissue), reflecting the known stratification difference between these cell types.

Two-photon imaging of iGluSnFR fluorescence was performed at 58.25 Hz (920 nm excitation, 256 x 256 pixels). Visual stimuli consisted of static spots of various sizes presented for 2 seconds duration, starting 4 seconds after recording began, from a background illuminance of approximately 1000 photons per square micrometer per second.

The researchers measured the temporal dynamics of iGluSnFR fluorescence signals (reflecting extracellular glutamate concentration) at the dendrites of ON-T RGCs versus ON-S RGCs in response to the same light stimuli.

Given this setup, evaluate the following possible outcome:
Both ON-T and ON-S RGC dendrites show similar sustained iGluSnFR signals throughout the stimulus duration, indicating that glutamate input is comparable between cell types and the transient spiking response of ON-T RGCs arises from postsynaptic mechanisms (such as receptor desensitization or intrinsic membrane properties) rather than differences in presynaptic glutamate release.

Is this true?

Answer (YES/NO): NO